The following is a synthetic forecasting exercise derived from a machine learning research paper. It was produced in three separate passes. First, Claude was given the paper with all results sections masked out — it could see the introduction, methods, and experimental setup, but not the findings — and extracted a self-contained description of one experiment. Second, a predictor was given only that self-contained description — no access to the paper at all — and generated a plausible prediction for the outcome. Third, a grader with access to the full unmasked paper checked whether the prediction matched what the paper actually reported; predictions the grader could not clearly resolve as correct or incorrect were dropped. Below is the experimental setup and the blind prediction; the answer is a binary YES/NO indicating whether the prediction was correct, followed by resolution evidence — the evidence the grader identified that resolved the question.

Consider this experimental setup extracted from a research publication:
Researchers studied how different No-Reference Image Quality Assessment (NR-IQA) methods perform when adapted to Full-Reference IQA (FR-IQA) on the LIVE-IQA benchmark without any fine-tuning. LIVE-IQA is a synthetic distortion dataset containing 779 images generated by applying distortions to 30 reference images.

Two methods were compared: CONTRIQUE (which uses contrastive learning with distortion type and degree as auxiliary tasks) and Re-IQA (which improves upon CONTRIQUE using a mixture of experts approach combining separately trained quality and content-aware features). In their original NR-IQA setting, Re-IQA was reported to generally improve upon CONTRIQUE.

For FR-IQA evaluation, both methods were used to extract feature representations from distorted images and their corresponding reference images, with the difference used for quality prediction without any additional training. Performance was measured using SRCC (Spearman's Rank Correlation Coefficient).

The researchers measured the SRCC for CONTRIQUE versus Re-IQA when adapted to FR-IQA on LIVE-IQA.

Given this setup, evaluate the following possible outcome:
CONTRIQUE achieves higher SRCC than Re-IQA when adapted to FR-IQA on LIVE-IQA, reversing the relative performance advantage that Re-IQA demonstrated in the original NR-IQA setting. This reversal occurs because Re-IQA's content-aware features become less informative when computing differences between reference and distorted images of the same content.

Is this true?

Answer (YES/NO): YES